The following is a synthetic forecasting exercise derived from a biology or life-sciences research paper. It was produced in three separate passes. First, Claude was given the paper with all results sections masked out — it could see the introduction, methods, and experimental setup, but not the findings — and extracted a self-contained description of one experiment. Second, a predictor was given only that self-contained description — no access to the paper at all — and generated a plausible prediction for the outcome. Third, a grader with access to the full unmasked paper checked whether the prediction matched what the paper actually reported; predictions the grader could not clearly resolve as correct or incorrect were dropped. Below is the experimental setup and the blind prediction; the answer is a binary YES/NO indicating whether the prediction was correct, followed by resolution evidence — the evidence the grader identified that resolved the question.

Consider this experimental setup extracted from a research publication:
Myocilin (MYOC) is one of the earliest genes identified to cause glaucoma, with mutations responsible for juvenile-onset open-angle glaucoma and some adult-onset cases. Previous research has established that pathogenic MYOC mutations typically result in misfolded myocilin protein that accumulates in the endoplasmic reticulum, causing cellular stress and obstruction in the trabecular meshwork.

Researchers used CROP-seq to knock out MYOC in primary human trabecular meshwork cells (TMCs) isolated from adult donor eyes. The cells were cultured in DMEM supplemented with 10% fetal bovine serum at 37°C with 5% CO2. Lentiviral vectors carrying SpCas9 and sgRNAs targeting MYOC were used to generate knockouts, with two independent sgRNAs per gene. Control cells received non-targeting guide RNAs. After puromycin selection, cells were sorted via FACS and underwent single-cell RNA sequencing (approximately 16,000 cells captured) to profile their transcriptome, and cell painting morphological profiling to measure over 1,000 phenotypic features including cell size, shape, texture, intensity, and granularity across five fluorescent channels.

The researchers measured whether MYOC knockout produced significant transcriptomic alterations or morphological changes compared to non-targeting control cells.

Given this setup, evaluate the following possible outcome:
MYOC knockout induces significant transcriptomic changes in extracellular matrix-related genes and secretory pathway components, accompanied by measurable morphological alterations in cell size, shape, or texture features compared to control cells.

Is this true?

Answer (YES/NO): NO